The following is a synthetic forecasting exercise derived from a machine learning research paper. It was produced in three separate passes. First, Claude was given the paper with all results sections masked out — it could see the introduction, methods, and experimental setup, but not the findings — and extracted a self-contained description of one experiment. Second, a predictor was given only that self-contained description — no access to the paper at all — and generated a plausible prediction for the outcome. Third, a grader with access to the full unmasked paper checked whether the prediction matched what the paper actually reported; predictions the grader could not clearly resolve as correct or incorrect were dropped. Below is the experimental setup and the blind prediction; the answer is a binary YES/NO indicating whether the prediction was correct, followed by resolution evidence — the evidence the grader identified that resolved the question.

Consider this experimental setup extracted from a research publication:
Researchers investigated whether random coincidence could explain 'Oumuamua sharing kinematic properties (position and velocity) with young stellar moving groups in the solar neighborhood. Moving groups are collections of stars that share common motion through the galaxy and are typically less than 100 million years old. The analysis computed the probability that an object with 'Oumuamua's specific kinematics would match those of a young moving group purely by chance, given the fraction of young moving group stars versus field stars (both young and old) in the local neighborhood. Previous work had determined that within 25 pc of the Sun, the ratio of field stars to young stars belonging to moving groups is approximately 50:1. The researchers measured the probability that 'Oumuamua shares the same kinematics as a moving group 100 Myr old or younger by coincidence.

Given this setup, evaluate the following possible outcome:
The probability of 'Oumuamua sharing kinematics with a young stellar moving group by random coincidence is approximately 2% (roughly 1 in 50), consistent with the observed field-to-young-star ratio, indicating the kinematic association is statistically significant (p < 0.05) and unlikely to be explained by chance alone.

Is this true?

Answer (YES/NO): NO